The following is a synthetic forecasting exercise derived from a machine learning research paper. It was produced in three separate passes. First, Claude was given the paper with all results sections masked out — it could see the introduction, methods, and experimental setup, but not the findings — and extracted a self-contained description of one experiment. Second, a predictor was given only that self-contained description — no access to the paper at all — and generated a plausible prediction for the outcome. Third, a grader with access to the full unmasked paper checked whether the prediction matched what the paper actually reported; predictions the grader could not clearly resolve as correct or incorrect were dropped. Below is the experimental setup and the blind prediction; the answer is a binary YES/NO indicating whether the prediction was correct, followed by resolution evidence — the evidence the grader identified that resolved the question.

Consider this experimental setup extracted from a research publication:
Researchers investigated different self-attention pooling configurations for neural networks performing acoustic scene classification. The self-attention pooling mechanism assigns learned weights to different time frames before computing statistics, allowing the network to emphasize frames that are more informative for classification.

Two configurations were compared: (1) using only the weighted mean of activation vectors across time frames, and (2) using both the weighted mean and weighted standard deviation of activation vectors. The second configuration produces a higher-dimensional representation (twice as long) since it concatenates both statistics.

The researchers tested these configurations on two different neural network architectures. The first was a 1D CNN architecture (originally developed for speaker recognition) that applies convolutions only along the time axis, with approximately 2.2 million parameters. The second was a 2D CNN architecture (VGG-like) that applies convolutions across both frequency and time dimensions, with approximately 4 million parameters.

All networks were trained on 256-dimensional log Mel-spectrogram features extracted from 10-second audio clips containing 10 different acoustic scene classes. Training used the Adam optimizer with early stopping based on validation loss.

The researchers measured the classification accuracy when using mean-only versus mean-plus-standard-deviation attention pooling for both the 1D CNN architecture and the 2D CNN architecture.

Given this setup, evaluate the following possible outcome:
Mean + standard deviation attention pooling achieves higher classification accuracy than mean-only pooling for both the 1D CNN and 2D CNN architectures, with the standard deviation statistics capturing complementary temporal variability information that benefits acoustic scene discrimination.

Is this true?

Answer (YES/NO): NO